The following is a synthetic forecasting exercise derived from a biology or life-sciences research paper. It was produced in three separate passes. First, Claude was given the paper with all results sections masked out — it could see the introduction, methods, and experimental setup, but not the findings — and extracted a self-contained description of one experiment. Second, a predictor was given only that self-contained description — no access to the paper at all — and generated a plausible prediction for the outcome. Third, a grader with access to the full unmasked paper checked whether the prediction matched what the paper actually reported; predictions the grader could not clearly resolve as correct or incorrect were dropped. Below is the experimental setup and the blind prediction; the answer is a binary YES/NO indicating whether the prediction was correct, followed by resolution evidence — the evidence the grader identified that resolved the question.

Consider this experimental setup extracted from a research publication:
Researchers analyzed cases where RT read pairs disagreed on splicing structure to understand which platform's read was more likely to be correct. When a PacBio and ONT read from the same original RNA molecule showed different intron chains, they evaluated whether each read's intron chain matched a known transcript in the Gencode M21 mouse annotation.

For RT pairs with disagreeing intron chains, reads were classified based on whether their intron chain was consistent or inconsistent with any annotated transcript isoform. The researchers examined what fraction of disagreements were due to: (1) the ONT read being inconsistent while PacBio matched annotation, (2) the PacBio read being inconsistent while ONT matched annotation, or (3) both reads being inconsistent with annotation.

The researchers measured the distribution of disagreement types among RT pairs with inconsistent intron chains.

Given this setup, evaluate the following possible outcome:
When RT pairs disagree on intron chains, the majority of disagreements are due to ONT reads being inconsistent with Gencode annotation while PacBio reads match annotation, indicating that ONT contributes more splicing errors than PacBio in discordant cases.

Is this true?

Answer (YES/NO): YES